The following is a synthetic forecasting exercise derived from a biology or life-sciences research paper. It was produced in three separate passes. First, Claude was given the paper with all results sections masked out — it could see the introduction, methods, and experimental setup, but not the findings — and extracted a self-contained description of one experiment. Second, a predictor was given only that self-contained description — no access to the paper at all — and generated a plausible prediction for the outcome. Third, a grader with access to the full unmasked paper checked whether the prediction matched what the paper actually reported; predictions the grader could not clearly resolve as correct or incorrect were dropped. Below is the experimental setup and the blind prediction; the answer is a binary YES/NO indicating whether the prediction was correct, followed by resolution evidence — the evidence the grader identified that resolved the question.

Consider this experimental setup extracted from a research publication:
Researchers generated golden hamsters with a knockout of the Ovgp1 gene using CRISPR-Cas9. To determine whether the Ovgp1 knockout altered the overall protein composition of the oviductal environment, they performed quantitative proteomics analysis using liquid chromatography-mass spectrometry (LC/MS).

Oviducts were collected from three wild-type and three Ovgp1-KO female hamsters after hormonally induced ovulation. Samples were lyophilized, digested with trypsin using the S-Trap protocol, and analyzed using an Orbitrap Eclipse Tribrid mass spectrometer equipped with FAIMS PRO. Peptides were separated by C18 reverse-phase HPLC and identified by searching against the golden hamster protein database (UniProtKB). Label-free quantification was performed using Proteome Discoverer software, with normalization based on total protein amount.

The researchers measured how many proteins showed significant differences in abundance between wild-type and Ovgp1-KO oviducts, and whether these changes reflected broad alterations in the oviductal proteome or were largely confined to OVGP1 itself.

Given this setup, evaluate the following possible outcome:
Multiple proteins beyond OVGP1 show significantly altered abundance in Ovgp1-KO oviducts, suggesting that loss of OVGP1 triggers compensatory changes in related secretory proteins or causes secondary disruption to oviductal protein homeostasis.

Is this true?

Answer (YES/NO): YES